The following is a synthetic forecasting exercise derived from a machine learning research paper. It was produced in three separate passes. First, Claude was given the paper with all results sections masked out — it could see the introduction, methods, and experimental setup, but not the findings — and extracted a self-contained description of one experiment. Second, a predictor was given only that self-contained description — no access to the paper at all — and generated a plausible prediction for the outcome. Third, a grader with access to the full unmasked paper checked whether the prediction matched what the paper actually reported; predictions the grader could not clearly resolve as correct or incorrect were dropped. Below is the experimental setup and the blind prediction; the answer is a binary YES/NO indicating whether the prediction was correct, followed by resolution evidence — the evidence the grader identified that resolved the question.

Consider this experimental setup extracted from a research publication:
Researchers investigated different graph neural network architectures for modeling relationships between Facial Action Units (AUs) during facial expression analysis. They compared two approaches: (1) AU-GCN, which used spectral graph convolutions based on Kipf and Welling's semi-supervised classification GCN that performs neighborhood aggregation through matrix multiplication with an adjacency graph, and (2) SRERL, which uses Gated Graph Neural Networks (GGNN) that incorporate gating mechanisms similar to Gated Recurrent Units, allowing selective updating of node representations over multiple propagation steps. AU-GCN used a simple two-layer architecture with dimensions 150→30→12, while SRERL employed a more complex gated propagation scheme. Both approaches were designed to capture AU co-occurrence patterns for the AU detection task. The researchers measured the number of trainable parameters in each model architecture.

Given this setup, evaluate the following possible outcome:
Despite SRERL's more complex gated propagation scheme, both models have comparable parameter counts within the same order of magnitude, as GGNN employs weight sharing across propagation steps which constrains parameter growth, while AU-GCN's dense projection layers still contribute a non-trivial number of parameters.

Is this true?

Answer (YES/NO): NO